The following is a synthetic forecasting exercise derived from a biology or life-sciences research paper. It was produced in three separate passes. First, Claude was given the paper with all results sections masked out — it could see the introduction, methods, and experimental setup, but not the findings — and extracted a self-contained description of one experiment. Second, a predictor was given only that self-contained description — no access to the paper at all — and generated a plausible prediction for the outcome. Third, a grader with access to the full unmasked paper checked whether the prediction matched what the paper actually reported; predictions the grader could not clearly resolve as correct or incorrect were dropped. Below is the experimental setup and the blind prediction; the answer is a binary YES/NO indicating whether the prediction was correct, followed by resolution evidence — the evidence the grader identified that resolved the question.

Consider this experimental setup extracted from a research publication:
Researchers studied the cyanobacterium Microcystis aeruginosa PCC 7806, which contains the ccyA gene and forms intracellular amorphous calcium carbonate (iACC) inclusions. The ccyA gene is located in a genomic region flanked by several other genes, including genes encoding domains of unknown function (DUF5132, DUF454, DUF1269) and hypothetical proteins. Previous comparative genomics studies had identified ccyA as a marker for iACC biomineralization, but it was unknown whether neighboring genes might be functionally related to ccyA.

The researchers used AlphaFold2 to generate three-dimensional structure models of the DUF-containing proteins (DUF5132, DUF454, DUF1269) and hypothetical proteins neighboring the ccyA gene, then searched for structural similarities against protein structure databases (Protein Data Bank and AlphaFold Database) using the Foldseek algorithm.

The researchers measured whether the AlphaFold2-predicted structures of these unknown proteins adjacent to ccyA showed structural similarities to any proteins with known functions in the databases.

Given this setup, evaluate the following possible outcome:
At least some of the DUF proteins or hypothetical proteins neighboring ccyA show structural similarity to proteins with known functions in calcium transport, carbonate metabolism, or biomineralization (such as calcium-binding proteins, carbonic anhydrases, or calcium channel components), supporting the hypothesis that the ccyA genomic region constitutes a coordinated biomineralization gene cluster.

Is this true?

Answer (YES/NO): NO